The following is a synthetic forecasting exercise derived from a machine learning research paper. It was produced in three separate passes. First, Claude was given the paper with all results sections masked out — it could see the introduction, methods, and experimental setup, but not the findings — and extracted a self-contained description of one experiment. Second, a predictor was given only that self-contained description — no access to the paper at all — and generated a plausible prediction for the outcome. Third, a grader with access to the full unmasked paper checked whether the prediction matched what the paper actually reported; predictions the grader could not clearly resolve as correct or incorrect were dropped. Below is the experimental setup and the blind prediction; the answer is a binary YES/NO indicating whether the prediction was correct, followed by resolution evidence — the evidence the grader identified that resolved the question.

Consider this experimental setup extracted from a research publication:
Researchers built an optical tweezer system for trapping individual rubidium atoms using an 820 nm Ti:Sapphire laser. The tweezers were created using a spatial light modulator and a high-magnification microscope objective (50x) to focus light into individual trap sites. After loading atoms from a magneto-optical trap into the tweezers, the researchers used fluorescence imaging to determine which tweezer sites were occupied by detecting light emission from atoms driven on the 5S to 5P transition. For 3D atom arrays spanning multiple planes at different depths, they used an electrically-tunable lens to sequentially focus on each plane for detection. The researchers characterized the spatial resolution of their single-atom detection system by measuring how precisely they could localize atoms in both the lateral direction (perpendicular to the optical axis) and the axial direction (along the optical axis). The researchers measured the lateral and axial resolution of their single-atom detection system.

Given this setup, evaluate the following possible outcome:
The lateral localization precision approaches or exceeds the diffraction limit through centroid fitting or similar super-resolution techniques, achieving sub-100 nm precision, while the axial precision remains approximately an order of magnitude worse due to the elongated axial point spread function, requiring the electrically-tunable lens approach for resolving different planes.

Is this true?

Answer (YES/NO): NO